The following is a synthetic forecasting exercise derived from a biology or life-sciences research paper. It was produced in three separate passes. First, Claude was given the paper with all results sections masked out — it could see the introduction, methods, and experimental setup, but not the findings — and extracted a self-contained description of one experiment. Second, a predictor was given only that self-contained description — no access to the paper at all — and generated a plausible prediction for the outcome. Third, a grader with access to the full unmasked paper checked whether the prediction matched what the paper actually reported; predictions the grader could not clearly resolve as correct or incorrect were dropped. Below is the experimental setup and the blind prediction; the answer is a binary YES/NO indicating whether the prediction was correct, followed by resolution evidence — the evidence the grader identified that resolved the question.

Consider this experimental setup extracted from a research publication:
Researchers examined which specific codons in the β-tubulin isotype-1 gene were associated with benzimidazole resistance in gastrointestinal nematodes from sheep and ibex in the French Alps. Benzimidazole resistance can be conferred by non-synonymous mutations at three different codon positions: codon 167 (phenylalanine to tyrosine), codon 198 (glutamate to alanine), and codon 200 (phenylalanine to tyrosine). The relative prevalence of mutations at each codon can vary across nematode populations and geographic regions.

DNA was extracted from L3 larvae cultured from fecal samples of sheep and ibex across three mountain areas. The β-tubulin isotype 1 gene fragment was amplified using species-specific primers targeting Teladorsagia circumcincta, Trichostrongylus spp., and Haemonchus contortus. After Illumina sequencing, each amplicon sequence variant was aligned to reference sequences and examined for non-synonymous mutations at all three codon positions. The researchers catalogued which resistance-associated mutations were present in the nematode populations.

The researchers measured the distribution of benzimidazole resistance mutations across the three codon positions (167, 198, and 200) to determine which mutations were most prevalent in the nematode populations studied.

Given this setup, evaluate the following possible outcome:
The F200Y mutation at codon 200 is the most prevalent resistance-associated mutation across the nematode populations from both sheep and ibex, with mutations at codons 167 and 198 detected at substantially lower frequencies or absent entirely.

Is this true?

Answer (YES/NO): YES